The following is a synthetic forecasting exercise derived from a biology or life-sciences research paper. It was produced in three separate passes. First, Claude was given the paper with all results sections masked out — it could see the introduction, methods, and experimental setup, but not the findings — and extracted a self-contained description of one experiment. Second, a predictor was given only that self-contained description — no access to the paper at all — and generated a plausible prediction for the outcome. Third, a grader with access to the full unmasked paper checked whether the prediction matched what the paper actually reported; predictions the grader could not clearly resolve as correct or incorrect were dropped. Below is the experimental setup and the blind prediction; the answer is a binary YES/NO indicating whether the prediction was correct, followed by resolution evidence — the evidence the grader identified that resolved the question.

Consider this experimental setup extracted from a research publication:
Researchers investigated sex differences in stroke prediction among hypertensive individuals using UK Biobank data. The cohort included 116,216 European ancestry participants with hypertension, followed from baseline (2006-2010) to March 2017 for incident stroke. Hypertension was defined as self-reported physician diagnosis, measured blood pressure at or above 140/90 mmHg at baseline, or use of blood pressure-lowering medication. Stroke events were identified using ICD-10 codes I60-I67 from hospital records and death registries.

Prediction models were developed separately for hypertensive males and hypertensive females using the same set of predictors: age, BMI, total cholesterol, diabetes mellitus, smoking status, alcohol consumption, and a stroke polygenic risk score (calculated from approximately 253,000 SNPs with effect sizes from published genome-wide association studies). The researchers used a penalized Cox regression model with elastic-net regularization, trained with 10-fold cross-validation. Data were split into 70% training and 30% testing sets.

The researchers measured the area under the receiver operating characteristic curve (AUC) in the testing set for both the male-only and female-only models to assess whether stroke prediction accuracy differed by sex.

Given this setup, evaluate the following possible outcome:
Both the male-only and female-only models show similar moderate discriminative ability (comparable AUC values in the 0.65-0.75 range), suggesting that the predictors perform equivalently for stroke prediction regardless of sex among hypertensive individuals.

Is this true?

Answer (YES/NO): NO